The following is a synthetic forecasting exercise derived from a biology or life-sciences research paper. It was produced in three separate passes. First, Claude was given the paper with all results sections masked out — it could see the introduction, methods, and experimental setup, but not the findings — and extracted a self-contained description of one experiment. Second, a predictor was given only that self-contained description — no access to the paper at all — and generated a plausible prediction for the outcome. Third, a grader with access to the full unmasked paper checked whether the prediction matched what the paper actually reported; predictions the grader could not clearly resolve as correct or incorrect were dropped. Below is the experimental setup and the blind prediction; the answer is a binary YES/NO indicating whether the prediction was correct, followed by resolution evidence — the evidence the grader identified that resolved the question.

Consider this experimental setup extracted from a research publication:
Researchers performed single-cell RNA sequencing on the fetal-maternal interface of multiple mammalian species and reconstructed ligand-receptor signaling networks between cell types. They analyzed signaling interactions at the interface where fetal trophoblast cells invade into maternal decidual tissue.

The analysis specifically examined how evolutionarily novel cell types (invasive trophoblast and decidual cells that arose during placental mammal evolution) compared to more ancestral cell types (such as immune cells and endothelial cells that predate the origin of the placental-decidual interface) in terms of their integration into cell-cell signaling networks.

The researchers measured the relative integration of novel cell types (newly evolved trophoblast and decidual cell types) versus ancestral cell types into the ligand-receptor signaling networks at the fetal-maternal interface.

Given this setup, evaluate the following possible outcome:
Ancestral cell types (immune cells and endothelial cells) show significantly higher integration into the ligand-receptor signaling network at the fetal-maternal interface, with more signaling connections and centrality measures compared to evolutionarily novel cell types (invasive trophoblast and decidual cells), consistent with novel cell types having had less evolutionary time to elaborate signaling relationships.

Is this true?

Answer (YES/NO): NO